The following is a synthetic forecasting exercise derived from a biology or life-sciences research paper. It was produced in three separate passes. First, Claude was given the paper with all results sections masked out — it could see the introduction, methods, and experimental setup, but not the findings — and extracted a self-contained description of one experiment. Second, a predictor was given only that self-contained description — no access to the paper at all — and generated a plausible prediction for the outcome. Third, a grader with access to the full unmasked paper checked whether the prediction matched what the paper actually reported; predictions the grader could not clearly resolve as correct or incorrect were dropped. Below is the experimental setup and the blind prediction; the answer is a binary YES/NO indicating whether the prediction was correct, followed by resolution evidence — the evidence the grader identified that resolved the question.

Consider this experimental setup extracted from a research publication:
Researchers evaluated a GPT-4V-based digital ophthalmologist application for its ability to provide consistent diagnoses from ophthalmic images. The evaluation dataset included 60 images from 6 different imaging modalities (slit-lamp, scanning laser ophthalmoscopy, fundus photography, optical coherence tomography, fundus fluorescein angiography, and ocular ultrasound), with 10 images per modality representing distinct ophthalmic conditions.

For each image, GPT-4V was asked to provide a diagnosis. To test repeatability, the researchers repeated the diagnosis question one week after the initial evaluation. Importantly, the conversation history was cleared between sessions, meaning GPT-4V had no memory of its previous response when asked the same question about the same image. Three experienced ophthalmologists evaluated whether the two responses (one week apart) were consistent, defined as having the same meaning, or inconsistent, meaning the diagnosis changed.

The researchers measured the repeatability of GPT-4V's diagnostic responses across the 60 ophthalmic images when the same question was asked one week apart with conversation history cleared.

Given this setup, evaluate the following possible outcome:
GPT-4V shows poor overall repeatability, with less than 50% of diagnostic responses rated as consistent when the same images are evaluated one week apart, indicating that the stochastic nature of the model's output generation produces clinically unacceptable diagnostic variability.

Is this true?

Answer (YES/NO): NO